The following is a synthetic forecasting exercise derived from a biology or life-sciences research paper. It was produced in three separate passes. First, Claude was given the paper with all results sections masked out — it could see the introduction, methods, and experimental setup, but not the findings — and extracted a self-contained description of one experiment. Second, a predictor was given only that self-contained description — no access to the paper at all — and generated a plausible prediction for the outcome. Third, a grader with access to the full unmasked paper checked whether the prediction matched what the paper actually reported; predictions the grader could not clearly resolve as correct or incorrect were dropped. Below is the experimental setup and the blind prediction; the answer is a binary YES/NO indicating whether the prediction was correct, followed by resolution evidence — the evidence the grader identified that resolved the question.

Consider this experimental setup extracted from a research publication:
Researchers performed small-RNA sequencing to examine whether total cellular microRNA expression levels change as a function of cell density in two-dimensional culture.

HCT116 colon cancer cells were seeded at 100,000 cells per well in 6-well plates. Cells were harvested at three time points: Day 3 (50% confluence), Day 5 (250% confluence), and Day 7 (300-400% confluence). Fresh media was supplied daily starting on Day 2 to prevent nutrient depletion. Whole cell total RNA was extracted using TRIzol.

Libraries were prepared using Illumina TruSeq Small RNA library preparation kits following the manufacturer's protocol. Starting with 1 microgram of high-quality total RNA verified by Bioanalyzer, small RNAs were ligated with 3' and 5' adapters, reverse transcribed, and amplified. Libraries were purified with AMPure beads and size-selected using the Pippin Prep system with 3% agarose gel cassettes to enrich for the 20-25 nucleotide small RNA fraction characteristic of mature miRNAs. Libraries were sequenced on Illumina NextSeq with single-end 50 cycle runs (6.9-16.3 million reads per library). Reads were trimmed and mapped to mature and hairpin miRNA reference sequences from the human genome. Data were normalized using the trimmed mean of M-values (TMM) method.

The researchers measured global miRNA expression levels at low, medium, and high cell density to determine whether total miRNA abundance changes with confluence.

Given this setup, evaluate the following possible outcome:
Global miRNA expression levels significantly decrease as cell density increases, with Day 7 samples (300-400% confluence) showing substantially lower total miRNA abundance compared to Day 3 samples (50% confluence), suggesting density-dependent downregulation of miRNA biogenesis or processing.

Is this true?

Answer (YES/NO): NO